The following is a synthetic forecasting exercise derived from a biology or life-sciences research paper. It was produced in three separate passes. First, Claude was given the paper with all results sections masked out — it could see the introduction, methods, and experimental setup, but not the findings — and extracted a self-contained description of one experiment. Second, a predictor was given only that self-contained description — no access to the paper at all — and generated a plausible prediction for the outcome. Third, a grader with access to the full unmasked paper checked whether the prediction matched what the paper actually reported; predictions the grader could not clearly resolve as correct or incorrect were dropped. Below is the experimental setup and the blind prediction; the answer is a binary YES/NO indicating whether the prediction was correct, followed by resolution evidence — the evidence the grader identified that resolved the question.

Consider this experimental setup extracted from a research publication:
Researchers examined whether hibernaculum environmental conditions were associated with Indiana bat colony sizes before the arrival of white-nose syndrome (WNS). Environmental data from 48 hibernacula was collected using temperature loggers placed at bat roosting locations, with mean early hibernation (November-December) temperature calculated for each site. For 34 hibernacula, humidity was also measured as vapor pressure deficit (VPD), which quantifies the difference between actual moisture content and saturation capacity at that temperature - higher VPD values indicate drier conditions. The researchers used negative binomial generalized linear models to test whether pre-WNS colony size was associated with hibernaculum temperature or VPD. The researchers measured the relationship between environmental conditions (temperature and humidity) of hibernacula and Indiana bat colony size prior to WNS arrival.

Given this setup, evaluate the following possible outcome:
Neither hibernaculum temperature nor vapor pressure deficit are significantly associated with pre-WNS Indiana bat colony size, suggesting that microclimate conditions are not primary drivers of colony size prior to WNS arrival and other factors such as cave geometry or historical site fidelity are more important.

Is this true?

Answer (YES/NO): NO